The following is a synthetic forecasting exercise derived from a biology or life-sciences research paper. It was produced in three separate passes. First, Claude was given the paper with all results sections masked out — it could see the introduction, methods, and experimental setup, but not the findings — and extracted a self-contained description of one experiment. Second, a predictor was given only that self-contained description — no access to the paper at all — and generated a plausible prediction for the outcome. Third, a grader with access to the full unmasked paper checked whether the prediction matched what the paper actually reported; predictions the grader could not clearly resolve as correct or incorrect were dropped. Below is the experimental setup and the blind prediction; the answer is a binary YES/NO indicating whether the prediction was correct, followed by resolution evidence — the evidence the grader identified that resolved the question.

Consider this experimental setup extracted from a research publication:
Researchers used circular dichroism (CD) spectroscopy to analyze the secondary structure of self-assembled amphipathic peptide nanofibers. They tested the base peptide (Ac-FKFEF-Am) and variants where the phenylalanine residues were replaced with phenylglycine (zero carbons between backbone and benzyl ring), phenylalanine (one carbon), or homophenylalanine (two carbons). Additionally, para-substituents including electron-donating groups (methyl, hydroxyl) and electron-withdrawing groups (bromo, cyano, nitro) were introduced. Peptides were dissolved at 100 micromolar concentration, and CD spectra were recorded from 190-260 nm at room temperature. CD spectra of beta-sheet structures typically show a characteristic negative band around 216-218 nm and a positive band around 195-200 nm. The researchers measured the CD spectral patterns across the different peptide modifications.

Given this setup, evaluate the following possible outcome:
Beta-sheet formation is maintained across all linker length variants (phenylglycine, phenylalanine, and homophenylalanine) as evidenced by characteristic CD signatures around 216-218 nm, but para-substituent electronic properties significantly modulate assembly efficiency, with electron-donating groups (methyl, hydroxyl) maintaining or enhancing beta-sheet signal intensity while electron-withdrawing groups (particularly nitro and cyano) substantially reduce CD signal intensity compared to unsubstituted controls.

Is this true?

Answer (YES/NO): NO